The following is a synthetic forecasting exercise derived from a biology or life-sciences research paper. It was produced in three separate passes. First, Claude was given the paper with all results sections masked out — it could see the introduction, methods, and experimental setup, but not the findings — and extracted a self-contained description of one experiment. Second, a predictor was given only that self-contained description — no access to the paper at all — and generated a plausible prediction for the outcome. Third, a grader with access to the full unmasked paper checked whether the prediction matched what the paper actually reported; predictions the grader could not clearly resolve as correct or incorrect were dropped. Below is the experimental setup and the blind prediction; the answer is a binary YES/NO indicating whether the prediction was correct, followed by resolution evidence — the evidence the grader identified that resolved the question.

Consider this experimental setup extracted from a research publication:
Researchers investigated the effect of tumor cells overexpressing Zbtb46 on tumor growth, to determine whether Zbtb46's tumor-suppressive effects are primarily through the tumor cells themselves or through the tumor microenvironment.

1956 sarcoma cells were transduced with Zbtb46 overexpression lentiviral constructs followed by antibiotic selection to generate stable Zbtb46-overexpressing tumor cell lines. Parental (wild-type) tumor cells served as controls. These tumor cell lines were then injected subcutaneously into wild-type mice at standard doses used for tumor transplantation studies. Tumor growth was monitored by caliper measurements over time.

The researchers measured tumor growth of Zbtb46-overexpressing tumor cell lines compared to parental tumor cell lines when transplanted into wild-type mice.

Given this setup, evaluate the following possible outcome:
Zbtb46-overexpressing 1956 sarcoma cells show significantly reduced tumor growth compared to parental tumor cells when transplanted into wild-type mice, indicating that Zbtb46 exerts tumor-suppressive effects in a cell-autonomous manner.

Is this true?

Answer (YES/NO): NO